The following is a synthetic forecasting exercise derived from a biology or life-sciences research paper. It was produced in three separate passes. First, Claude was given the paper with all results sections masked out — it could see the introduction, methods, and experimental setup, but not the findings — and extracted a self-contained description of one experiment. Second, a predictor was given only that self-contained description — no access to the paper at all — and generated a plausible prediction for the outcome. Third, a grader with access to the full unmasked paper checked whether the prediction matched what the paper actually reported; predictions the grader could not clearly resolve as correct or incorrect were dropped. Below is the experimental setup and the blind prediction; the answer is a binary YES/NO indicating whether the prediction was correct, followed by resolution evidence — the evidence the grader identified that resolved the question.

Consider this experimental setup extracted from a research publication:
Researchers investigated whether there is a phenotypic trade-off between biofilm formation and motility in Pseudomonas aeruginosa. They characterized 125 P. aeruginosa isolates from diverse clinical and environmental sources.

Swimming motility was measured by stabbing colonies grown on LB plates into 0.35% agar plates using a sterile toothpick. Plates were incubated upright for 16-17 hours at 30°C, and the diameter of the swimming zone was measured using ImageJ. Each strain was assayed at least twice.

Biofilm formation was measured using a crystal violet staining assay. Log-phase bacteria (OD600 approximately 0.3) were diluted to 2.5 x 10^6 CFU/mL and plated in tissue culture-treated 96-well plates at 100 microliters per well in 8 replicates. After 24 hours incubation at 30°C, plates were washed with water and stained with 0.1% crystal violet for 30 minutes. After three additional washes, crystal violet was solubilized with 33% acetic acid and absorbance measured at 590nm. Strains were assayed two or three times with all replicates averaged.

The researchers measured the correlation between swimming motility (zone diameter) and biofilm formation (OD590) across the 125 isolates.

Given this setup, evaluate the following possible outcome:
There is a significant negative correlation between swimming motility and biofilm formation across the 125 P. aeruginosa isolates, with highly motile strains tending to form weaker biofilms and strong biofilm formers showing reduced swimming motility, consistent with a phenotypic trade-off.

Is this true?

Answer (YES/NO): NO